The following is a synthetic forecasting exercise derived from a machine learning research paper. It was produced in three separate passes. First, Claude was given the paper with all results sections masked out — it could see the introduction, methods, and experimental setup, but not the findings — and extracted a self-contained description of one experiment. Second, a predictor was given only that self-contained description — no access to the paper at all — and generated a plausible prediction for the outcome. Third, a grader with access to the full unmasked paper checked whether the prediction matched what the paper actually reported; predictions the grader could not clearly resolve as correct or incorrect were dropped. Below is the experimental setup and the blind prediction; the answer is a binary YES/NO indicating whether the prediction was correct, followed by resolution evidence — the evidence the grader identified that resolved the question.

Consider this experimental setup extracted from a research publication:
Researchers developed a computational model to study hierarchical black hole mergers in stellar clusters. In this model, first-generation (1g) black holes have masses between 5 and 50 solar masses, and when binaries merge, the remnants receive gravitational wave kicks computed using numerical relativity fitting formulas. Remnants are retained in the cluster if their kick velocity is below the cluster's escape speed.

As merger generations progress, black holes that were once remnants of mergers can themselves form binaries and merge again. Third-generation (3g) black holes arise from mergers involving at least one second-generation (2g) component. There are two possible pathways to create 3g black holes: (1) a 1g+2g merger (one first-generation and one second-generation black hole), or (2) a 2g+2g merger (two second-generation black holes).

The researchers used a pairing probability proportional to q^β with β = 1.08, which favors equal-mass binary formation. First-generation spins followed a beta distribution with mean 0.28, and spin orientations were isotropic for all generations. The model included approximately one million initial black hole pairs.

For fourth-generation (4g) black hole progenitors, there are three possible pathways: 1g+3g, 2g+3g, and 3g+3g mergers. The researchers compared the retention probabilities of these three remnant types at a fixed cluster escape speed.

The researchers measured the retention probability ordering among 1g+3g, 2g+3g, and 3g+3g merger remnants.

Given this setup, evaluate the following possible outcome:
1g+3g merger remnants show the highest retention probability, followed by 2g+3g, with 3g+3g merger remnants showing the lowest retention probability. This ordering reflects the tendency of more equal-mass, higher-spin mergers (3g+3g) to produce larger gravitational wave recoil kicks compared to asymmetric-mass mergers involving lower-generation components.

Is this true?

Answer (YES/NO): YES